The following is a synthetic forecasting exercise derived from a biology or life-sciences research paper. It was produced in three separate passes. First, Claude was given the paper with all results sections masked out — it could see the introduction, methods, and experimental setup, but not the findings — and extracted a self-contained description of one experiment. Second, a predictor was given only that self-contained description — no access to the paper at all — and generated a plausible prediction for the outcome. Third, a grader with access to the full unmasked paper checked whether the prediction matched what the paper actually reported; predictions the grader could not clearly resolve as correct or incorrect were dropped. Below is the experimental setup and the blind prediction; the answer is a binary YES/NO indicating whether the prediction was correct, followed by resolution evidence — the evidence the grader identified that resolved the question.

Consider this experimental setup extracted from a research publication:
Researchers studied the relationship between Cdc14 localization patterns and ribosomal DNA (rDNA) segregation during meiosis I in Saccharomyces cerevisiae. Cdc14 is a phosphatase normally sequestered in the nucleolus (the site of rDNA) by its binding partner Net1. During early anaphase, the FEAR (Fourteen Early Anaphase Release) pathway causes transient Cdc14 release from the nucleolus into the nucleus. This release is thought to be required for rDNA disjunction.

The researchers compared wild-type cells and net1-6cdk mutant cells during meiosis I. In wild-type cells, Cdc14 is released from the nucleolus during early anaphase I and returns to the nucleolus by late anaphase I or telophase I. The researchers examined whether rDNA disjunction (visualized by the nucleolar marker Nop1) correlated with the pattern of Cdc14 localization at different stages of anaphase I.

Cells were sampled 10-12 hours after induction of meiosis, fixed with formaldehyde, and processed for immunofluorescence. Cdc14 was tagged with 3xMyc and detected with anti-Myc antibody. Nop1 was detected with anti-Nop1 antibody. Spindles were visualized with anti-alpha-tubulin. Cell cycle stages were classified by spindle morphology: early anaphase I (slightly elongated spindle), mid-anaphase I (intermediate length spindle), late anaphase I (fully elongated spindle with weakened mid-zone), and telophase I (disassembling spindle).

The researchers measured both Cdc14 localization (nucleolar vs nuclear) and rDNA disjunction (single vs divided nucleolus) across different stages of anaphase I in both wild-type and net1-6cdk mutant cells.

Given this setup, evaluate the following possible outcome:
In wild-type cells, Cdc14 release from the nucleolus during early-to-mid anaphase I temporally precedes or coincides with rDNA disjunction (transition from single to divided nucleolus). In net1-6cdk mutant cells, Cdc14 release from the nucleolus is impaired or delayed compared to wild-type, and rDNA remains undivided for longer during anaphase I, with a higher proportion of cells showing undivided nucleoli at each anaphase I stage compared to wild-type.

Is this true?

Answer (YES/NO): YES